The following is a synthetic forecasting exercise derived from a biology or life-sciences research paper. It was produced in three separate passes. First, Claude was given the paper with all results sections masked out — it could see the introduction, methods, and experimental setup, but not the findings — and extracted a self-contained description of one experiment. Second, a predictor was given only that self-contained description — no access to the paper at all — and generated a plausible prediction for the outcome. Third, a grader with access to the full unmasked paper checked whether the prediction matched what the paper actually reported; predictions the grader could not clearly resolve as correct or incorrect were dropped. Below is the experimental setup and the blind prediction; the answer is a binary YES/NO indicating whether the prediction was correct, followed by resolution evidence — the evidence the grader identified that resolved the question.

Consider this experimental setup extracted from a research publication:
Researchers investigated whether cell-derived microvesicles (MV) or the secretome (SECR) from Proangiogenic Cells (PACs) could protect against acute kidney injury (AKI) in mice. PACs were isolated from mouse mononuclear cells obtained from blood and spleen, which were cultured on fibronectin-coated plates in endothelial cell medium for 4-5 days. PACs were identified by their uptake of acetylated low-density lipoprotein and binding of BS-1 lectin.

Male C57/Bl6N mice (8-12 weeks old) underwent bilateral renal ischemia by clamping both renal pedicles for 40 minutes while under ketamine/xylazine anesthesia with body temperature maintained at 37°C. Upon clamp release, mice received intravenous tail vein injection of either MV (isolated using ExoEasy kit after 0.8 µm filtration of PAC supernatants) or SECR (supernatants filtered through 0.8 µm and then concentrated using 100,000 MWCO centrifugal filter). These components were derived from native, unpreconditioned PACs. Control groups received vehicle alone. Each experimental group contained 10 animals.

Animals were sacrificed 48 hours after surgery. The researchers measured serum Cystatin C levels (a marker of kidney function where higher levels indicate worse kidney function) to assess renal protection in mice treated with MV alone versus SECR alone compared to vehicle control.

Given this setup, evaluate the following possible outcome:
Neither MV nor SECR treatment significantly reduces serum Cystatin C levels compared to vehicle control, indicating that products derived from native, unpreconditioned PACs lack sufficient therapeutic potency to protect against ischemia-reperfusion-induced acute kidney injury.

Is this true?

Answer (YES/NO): NO